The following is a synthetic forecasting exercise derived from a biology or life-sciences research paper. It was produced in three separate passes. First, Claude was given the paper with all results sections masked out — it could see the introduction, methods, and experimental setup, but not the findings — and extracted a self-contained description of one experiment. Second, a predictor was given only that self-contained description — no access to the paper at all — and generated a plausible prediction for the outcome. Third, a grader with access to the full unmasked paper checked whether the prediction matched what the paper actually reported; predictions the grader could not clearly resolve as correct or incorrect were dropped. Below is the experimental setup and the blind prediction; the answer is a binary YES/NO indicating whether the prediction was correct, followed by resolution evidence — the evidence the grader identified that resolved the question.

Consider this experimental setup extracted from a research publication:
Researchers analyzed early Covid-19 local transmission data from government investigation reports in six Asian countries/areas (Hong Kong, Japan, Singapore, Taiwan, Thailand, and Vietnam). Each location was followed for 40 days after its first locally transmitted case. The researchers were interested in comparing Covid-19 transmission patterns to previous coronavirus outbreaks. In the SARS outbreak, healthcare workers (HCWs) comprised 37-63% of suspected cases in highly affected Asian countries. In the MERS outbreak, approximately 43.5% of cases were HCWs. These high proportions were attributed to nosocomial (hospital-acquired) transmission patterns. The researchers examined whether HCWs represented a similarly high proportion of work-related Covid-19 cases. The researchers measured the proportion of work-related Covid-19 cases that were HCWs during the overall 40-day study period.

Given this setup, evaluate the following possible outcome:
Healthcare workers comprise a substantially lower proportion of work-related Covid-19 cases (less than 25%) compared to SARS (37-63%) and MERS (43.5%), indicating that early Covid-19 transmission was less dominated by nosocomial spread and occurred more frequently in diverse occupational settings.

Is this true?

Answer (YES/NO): YES